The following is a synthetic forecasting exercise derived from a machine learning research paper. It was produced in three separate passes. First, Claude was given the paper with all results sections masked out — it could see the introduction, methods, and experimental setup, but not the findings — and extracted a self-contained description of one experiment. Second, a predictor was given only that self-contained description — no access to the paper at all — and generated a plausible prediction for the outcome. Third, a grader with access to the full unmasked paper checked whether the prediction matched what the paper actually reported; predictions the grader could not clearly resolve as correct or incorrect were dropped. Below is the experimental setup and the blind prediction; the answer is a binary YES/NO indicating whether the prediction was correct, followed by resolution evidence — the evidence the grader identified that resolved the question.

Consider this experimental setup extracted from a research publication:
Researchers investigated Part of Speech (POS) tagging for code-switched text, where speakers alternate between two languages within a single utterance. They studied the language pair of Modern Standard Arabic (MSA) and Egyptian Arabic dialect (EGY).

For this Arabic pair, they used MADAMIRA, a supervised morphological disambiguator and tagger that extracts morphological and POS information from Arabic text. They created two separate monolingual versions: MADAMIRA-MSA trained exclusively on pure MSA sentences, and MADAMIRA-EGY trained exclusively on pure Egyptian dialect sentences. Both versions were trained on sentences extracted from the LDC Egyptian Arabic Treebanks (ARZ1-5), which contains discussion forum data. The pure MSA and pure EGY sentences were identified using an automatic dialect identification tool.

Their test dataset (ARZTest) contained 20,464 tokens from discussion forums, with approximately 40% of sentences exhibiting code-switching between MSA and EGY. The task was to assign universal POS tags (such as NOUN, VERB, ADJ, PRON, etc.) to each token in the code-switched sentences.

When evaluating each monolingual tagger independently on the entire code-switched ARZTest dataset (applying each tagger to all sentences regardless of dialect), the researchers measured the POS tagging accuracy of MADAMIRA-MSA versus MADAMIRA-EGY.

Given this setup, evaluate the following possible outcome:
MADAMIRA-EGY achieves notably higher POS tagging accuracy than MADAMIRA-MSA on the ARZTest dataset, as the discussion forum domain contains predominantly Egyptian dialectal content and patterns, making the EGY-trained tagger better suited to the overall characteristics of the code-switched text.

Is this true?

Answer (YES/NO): NO